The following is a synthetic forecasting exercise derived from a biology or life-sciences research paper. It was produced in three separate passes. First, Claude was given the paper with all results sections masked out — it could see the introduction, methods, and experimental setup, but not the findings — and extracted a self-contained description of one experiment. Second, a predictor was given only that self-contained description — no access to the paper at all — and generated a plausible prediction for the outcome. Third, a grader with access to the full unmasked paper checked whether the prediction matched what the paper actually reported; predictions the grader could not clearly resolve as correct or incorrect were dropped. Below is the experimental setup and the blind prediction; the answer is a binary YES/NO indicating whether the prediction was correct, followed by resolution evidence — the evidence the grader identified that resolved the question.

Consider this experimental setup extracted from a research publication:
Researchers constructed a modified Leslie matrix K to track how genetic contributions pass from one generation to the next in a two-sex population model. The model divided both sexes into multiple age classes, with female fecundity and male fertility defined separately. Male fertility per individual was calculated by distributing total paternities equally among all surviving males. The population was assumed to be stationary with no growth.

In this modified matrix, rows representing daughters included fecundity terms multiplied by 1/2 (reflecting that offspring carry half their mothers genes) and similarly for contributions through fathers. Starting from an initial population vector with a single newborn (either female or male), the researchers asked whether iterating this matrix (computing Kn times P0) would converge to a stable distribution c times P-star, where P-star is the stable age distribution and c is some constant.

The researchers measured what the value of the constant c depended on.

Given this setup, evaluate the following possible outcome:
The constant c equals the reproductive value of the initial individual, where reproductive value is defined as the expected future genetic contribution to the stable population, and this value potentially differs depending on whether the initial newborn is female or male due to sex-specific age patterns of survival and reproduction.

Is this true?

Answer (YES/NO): NO